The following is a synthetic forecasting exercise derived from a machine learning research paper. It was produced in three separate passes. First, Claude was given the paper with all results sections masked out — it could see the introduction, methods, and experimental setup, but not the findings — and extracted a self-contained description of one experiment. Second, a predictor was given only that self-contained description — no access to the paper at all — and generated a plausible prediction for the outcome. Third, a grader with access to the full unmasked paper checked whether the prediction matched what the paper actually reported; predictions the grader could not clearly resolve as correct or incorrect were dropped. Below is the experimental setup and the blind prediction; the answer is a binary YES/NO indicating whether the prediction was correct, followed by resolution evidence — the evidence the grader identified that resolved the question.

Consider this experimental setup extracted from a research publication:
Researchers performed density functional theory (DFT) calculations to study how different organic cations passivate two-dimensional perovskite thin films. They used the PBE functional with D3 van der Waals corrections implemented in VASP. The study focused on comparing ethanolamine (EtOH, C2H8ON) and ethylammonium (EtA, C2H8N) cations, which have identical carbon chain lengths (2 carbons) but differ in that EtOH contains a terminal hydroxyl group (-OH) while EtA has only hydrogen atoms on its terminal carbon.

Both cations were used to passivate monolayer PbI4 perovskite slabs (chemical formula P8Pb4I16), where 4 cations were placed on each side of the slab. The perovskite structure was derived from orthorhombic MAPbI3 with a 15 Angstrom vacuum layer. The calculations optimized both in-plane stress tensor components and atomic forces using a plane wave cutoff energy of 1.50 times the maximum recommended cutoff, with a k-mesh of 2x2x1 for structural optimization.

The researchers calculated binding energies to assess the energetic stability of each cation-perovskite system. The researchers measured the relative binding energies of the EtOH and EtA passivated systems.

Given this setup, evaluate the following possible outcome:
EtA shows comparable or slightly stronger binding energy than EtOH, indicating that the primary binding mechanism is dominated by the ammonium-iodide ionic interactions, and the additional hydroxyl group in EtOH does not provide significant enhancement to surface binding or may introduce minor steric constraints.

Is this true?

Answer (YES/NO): NO